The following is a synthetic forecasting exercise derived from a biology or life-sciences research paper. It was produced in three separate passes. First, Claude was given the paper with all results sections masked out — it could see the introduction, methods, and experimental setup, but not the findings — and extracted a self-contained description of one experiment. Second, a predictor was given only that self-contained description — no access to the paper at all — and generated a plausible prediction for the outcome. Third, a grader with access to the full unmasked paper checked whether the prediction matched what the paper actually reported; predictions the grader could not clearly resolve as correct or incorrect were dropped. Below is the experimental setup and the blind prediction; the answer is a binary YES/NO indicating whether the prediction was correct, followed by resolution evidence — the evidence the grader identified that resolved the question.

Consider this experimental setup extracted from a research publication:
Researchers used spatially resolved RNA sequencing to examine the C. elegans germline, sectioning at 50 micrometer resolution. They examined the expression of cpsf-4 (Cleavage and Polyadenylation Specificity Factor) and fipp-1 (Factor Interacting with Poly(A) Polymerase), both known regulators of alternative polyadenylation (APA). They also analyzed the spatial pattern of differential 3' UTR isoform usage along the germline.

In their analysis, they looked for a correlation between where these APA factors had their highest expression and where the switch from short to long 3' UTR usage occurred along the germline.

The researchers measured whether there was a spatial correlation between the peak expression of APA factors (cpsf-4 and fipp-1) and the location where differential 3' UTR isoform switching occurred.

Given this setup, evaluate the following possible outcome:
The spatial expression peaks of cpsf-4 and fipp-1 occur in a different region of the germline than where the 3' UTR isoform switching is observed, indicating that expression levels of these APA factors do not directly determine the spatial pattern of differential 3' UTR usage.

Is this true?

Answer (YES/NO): NO